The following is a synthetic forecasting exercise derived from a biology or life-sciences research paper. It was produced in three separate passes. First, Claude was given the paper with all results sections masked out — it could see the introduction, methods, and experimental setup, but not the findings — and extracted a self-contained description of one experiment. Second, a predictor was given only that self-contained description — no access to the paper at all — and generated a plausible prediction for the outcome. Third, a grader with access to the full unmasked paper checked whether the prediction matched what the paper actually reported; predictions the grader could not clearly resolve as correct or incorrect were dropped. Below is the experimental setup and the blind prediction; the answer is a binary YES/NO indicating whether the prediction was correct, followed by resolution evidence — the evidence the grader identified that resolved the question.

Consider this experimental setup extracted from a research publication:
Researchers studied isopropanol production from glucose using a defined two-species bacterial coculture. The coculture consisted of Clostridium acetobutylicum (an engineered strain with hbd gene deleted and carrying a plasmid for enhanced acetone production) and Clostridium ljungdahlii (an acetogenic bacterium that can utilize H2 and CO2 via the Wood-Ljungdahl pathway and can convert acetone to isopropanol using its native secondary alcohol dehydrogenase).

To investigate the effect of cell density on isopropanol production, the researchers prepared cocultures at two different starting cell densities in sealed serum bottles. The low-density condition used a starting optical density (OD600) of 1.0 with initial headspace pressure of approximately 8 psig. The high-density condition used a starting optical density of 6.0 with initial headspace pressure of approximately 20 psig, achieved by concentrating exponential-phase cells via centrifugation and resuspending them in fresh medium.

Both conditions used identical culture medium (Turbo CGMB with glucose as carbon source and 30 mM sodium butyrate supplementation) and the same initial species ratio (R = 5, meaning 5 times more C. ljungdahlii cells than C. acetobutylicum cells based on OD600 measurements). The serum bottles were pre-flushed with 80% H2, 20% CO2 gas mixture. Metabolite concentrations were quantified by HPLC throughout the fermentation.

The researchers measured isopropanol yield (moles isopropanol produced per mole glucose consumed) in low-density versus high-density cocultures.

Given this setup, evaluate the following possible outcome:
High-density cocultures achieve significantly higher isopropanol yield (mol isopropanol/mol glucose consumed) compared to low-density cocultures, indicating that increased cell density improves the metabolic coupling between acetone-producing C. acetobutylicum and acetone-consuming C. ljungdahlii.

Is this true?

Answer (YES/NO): YES